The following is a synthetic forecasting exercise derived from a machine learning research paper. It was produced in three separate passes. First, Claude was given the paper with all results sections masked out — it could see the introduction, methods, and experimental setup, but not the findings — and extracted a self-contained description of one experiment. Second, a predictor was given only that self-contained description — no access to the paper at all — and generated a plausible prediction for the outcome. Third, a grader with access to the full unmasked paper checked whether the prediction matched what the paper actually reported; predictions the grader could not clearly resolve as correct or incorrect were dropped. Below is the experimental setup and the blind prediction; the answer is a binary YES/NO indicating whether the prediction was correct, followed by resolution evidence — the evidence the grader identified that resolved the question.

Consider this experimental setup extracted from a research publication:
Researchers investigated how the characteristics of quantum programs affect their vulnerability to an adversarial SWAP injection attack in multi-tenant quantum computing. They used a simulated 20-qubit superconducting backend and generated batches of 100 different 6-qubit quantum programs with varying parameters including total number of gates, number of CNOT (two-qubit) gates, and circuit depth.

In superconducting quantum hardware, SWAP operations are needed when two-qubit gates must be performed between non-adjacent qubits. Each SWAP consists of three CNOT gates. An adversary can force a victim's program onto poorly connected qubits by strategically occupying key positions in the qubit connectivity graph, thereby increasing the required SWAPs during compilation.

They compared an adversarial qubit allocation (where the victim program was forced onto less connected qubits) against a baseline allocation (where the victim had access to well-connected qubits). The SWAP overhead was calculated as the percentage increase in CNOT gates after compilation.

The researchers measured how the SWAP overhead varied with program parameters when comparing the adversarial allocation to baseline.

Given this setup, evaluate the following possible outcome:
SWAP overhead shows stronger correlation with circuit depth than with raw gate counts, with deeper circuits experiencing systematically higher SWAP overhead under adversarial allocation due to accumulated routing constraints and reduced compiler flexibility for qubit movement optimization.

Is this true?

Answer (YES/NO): NO